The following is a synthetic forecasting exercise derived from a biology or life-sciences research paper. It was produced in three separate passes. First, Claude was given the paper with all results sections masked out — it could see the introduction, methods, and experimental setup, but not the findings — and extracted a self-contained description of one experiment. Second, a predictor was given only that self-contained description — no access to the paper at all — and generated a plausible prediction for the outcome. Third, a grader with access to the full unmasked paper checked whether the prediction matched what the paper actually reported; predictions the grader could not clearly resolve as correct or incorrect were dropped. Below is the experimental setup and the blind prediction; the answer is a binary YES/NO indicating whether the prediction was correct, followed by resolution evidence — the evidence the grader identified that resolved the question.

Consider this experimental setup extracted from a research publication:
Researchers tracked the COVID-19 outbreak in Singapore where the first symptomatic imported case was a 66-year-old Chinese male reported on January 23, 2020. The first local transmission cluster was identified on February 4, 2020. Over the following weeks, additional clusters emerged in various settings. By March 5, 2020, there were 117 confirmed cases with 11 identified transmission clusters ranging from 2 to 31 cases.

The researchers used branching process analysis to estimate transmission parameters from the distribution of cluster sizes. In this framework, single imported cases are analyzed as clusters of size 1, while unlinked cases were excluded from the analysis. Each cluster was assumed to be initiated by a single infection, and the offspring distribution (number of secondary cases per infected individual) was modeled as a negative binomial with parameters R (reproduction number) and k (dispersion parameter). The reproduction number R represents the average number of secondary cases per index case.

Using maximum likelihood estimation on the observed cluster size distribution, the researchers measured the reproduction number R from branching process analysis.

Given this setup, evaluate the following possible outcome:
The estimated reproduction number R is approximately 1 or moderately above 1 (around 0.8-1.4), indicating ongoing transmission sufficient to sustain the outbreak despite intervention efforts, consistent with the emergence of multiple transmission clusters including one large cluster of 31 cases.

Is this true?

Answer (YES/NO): NO